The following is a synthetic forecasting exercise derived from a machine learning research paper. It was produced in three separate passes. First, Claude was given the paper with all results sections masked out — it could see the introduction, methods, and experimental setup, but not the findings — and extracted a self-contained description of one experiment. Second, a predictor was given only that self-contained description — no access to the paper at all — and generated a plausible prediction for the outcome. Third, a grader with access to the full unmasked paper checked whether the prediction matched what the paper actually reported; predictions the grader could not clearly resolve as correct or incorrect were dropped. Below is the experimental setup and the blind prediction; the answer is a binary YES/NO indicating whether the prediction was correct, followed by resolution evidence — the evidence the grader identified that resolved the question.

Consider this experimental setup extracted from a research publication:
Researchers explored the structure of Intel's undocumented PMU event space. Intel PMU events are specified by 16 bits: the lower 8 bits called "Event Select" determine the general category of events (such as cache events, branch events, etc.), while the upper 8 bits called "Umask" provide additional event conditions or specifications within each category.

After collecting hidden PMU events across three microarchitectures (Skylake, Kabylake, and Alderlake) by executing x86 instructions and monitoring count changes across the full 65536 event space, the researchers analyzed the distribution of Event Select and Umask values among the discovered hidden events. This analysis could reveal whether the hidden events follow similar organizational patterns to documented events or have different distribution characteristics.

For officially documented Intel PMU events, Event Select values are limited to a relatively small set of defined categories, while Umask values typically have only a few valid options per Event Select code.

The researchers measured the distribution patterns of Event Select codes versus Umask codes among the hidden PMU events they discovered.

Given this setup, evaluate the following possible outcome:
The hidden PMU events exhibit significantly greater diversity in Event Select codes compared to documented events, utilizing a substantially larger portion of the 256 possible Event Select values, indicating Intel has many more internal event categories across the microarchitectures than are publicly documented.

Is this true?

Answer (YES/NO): NO